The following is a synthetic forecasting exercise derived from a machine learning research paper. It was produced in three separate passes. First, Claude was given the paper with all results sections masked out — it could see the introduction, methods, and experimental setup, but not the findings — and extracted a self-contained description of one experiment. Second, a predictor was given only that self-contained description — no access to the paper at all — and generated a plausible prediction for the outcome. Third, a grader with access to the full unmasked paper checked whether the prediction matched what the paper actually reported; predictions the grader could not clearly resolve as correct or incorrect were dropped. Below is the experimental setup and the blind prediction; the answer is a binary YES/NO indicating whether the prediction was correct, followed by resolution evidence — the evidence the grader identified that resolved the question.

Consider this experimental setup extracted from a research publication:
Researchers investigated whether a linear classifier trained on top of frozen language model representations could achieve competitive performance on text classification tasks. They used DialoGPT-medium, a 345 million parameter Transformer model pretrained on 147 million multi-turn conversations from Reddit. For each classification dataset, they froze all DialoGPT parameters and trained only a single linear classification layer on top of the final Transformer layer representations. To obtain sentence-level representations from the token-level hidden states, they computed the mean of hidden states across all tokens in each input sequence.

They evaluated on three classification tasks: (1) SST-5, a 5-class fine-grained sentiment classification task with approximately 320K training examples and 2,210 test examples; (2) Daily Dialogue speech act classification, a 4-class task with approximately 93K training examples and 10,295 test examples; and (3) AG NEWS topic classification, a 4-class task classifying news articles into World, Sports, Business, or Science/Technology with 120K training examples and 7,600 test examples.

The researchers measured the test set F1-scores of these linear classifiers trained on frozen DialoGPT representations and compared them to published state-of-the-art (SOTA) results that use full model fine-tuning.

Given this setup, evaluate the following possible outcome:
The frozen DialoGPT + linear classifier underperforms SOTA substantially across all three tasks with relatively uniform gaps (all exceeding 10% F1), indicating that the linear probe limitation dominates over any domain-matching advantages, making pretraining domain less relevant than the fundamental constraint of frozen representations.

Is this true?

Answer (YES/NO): NO